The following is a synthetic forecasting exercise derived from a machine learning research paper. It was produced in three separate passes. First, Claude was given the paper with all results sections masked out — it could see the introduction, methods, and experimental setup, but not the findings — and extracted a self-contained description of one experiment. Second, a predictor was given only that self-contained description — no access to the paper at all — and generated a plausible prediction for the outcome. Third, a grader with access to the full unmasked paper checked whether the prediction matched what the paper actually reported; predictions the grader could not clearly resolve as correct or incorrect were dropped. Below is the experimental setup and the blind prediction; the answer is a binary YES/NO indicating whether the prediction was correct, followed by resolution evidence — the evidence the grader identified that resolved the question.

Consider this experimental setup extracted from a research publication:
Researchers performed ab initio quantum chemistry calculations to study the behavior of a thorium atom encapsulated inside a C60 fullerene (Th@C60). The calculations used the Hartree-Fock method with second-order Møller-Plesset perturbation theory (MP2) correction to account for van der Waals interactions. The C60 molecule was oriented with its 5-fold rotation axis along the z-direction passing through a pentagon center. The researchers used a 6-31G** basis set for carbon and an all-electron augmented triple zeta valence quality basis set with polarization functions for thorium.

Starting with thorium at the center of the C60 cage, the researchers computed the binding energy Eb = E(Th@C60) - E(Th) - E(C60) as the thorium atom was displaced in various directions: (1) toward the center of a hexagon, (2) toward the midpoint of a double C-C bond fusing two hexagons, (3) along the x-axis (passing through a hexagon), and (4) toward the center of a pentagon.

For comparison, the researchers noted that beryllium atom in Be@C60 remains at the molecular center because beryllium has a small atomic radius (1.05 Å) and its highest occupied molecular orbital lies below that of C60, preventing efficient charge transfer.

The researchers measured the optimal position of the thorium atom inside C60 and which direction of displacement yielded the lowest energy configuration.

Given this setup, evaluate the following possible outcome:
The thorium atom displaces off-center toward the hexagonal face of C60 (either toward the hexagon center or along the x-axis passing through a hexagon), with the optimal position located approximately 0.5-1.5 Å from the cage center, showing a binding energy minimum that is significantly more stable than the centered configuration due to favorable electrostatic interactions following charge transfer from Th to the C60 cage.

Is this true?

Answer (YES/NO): YES